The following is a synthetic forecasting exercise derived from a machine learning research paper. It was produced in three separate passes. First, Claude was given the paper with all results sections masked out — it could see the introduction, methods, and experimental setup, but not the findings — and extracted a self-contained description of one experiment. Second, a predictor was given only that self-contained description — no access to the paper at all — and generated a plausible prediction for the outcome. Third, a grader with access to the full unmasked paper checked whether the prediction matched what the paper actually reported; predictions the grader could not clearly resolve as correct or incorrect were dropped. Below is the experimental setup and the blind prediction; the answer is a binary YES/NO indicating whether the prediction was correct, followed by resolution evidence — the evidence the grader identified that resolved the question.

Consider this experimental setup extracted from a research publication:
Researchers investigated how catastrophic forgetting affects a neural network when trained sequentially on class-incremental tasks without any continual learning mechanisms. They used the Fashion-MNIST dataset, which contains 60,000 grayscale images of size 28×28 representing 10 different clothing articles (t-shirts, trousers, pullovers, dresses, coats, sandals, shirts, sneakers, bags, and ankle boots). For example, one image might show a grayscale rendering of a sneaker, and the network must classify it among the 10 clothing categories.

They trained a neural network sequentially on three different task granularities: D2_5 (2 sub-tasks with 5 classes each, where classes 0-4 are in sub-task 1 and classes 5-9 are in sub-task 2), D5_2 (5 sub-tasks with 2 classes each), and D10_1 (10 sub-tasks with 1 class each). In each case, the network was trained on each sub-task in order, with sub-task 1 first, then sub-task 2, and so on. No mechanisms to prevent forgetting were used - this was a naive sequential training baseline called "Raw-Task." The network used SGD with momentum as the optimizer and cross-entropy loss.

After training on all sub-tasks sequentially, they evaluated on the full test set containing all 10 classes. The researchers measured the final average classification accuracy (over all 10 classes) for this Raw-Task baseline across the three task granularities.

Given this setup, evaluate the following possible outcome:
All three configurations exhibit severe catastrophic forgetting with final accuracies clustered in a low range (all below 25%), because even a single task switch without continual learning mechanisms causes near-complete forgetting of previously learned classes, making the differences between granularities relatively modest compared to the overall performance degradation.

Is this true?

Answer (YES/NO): NO